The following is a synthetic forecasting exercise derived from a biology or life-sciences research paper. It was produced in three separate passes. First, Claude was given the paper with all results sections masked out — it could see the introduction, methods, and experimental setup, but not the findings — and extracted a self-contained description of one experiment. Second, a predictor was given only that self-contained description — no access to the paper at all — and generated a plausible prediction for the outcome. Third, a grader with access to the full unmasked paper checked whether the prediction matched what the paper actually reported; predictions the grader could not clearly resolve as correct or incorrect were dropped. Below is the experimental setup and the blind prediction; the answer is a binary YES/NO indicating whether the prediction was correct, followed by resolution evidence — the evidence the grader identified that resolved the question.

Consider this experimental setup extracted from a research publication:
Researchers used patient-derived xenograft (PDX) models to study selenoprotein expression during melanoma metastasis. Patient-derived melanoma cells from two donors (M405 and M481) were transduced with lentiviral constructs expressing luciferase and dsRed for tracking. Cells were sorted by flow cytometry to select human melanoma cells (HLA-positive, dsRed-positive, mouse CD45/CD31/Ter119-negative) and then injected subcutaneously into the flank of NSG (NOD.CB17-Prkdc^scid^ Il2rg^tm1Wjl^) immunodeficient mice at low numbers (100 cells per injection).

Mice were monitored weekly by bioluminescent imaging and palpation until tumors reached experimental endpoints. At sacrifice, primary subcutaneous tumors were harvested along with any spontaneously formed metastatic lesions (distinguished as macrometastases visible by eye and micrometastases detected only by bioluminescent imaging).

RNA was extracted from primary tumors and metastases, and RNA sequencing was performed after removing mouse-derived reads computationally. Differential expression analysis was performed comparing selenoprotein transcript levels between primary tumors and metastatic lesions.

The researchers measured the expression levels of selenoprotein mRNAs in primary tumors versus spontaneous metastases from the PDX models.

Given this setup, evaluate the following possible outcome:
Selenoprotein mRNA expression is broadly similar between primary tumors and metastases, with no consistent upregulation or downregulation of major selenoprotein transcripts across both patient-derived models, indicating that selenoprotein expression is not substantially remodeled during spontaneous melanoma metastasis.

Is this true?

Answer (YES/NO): NO